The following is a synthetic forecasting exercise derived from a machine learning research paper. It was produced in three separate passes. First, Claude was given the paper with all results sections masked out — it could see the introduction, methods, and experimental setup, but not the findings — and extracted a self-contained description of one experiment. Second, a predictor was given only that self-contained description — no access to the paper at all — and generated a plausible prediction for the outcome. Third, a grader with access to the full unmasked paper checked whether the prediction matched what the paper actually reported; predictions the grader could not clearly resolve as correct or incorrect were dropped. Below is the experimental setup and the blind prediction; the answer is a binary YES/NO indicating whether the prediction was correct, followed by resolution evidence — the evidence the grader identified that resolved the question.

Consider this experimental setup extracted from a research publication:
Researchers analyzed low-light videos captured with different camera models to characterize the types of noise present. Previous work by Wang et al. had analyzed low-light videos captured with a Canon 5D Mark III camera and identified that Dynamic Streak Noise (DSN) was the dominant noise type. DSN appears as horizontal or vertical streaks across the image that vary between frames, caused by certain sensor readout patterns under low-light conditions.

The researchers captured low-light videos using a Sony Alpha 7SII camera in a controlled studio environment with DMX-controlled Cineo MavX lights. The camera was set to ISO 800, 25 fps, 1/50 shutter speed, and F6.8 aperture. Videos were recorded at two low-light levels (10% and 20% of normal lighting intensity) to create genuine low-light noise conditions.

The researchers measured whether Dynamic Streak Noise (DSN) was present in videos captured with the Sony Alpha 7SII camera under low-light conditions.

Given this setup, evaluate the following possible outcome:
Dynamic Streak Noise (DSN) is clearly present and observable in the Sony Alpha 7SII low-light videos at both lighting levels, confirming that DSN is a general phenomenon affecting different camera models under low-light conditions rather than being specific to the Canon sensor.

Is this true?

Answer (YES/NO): NO